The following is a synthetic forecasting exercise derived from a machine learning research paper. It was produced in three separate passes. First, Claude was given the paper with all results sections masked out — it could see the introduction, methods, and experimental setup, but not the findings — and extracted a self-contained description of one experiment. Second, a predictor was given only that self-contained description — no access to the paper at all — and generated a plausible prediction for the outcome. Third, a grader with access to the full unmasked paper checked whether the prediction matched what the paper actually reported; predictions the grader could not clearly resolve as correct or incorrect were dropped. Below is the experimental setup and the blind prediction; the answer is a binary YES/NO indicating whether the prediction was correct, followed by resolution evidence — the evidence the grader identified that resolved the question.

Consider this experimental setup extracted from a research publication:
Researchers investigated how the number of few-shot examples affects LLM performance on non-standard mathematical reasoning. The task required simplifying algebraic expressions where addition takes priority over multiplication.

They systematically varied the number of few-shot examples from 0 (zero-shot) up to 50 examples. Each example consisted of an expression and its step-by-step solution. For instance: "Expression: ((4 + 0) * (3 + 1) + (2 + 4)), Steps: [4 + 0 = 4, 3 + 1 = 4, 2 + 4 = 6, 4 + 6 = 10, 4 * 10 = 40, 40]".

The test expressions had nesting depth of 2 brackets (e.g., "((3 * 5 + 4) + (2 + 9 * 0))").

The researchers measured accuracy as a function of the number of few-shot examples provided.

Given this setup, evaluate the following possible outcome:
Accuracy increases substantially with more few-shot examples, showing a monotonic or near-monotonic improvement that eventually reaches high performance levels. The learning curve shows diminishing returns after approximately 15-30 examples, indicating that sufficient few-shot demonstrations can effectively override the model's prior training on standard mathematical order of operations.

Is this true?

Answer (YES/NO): NO